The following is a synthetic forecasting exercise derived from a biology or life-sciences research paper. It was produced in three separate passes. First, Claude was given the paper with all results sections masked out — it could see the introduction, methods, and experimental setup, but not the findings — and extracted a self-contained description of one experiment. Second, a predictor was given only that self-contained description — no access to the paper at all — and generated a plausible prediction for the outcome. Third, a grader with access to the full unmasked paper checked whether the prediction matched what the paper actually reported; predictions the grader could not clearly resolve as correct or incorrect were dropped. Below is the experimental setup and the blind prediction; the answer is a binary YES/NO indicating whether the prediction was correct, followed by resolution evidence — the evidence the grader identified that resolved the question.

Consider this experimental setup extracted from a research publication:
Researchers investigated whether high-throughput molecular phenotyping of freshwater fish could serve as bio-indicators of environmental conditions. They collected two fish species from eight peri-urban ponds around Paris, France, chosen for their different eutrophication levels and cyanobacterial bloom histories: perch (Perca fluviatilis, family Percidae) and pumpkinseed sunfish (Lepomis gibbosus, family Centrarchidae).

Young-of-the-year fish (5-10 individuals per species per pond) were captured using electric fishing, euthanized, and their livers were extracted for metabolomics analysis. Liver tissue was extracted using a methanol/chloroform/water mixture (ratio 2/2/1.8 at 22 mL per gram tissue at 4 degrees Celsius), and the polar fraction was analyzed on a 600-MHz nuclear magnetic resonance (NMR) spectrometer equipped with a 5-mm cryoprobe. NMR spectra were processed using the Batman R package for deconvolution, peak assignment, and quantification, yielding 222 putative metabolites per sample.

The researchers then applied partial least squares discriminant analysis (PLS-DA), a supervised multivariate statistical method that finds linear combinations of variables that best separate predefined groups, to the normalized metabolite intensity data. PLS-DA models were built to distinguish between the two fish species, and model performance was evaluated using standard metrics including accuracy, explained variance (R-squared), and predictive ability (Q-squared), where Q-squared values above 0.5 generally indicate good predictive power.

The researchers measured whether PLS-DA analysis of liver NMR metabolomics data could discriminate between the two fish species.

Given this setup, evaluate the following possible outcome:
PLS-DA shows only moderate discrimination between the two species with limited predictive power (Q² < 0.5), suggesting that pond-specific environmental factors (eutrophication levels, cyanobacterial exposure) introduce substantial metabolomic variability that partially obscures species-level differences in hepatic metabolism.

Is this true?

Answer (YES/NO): YES